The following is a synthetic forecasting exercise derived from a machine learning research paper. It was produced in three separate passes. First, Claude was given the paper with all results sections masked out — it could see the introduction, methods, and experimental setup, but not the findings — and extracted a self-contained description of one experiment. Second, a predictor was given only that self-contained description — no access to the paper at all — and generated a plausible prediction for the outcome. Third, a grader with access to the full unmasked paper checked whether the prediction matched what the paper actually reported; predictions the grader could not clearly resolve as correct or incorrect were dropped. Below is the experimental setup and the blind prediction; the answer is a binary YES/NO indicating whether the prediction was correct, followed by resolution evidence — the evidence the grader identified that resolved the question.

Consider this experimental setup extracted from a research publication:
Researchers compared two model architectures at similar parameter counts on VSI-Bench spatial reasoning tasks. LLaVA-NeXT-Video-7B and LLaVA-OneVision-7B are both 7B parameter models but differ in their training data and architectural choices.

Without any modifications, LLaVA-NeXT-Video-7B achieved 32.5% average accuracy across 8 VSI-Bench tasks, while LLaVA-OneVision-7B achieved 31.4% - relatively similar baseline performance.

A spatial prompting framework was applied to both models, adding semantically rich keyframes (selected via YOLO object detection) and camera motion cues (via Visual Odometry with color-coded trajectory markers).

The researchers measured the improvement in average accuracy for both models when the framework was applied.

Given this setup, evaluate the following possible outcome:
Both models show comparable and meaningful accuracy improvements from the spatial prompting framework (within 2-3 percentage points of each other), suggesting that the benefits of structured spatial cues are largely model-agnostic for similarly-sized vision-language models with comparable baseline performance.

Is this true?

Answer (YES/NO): YES